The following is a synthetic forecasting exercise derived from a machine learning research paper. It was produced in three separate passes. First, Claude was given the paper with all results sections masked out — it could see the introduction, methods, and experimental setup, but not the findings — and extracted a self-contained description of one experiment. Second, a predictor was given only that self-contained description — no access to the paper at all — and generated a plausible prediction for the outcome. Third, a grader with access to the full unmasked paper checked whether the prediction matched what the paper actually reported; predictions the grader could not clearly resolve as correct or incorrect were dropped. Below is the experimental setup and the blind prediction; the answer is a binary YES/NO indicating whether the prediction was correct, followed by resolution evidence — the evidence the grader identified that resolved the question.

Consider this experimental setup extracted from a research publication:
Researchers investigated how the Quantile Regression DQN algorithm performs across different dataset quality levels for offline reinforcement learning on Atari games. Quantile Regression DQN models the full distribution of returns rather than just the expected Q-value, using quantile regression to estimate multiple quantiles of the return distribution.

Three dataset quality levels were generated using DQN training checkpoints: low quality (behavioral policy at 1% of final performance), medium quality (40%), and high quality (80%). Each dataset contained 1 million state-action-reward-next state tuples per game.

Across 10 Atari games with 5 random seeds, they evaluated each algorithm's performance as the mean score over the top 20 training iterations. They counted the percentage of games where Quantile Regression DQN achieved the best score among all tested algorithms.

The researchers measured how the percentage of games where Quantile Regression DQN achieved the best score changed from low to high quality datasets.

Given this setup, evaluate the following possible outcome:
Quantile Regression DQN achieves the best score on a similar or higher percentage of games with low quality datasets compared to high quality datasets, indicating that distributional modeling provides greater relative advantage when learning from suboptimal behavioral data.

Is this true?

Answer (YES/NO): YES